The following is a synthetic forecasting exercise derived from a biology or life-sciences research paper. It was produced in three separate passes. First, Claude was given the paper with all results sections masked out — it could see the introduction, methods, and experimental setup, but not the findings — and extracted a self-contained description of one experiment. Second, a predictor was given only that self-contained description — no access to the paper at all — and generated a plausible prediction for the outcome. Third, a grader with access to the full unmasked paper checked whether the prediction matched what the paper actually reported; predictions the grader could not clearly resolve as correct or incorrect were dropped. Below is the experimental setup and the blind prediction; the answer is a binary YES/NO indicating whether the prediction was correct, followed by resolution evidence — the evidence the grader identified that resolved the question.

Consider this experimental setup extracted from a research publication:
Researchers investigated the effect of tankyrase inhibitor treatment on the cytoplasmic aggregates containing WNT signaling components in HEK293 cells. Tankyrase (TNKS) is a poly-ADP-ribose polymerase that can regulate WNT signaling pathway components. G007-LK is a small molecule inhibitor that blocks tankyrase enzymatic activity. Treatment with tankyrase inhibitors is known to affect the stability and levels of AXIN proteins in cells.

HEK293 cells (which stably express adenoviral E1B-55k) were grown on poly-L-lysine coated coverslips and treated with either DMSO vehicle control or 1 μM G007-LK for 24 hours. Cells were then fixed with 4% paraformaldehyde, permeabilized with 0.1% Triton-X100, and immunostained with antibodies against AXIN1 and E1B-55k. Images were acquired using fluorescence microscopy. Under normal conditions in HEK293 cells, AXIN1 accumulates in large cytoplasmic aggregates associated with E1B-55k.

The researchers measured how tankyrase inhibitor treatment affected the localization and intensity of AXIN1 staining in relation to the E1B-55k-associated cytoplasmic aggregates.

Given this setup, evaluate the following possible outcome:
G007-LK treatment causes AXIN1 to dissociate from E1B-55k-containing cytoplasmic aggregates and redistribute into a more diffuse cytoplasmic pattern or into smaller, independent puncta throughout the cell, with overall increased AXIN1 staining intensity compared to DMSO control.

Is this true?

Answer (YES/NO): NO